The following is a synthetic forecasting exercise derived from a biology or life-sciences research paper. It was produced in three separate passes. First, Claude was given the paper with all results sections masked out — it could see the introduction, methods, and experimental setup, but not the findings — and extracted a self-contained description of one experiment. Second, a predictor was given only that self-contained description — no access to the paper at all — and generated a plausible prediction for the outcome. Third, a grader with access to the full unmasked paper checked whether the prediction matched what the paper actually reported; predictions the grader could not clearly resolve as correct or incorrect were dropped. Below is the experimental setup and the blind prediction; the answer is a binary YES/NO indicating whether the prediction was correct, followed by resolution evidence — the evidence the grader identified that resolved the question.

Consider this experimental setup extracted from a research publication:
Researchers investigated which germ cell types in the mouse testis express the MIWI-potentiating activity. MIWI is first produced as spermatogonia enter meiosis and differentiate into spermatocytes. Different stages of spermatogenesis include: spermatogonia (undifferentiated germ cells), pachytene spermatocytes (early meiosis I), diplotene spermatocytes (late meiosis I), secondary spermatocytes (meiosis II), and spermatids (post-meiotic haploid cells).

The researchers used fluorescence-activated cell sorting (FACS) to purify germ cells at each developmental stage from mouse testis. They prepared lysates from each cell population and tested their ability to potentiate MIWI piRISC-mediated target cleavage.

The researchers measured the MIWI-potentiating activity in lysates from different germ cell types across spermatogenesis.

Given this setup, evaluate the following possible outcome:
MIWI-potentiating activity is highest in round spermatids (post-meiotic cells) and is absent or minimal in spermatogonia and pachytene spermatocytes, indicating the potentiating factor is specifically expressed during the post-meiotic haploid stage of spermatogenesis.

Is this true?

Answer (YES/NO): NO